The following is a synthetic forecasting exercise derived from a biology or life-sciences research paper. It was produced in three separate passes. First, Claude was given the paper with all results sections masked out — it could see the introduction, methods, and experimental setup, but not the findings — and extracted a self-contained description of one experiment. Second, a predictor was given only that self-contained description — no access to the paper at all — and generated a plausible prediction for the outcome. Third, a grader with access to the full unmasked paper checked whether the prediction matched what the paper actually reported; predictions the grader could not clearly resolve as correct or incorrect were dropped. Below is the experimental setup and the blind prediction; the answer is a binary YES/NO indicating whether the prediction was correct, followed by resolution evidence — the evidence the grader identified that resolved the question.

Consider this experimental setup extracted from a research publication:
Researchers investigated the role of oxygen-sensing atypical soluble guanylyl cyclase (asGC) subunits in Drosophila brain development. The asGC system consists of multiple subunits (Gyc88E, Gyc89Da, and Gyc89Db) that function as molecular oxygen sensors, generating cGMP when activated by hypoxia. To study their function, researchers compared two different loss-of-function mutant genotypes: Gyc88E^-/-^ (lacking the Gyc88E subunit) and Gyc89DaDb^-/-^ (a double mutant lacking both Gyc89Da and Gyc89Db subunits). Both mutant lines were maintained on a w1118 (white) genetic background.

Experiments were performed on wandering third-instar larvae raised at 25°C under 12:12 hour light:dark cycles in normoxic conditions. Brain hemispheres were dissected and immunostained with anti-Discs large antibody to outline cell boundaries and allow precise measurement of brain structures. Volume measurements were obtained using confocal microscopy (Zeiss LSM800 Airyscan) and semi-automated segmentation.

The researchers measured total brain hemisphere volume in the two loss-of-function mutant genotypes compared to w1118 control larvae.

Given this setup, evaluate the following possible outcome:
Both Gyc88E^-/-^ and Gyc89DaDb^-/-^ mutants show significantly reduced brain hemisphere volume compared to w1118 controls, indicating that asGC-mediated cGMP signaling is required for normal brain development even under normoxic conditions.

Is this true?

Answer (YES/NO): NO